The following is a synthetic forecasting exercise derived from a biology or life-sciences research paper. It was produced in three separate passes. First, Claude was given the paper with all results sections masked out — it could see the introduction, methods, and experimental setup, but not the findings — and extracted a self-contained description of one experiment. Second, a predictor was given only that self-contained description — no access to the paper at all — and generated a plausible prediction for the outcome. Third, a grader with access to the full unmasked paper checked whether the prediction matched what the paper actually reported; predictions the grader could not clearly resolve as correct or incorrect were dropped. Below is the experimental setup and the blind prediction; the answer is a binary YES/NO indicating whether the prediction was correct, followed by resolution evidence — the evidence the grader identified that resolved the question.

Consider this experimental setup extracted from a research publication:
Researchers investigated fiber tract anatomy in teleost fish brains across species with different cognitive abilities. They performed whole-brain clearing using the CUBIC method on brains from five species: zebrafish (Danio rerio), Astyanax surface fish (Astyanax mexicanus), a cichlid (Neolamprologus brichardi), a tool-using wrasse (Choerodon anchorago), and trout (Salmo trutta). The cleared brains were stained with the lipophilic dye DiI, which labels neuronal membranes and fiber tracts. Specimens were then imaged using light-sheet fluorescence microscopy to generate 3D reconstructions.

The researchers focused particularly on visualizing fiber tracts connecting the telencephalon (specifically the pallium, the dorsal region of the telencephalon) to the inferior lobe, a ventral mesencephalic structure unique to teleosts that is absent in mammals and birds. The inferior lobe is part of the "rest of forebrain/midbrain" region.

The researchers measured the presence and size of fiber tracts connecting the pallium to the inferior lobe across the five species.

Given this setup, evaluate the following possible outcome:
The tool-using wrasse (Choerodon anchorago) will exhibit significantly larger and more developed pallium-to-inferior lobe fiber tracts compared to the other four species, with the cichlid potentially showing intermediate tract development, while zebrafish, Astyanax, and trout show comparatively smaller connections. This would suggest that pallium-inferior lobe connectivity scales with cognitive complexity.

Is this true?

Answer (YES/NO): NO